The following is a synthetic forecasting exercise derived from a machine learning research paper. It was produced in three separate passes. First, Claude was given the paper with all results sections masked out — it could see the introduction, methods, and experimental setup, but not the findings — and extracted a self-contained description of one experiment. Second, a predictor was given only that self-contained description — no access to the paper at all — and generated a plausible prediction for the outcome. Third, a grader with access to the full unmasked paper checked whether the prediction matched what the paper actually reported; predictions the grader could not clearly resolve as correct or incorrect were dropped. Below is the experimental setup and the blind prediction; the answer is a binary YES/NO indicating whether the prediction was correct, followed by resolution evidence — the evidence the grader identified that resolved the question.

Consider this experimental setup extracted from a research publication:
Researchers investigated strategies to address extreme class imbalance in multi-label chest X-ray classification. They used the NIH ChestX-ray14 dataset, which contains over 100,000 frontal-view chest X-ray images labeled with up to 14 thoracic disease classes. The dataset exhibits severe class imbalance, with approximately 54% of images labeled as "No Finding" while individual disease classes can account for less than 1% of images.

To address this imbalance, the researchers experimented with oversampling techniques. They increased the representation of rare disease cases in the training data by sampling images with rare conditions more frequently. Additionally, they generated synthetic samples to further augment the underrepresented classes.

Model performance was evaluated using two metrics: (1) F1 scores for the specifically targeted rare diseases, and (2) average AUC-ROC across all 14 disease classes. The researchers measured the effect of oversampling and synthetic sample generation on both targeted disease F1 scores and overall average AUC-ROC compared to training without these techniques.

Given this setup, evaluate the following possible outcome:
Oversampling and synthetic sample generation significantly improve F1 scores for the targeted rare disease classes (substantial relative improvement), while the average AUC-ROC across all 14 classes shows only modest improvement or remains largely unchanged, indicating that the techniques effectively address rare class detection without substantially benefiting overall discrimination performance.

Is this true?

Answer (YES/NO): NO